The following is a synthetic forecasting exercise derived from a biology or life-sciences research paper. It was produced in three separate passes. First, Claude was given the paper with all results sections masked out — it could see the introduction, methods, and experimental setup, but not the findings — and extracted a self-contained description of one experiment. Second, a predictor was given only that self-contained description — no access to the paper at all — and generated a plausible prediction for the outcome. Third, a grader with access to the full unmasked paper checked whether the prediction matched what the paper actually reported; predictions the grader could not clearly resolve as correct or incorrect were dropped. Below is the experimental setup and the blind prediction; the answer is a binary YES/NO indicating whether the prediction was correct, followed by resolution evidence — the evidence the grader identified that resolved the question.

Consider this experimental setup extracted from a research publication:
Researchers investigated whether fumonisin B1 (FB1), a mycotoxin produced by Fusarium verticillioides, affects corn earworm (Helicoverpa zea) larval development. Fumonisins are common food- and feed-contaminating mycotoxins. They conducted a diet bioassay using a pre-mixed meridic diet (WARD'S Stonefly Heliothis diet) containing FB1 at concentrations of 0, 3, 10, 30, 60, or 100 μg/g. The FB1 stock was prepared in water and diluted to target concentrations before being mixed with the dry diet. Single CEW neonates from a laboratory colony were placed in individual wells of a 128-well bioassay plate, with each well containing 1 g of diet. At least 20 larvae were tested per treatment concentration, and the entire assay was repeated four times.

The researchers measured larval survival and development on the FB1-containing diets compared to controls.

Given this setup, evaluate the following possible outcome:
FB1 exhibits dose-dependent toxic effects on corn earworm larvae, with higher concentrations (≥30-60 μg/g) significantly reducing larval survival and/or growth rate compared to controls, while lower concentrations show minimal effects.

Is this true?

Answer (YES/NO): NO